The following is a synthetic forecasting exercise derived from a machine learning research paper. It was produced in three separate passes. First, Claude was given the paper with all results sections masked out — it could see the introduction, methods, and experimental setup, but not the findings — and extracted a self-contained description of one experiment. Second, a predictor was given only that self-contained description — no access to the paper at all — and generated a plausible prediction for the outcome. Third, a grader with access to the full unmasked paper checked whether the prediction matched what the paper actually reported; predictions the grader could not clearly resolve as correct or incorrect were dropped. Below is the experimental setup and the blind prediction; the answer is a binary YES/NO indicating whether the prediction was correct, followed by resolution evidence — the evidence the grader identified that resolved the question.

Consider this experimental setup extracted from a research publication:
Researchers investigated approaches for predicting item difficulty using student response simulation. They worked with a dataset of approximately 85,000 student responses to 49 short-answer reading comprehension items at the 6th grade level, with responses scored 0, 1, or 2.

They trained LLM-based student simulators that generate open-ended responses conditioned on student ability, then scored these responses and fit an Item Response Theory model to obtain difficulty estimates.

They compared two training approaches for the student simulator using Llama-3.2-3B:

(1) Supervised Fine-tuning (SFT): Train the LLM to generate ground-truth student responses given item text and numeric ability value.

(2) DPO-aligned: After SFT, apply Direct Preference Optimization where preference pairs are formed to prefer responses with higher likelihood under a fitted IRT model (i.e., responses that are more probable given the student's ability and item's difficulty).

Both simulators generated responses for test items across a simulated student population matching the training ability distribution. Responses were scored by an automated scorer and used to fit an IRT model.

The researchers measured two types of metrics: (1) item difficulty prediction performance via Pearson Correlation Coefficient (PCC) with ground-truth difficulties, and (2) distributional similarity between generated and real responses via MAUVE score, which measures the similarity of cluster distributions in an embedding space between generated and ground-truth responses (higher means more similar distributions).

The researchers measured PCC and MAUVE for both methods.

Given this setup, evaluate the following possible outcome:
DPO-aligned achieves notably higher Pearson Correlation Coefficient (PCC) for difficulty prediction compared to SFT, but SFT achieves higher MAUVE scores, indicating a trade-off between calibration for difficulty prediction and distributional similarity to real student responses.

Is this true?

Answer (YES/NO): YES